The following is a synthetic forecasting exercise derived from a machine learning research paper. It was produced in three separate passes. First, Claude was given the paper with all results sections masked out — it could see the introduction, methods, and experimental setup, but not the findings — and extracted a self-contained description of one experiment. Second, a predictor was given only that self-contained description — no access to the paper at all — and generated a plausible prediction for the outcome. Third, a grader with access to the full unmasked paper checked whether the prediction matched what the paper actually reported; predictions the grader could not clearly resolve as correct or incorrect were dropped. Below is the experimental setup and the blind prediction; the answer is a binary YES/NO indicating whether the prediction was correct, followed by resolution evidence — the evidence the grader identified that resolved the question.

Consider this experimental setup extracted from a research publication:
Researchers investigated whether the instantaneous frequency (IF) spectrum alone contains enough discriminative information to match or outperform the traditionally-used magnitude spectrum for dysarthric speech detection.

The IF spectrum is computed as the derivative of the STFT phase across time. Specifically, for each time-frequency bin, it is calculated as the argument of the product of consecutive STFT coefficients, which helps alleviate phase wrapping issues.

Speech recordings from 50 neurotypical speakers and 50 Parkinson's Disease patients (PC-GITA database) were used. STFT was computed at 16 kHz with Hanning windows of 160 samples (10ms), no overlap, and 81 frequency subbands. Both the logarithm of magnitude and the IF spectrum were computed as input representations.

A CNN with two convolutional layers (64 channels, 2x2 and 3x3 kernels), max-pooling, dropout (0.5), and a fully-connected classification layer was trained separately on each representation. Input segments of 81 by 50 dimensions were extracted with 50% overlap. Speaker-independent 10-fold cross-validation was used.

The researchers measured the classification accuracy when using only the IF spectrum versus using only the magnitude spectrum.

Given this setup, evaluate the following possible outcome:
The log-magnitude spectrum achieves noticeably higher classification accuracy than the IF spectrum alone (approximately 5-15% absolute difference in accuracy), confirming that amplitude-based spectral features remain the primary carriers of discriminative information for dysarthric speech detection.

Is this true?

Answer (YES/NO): NO